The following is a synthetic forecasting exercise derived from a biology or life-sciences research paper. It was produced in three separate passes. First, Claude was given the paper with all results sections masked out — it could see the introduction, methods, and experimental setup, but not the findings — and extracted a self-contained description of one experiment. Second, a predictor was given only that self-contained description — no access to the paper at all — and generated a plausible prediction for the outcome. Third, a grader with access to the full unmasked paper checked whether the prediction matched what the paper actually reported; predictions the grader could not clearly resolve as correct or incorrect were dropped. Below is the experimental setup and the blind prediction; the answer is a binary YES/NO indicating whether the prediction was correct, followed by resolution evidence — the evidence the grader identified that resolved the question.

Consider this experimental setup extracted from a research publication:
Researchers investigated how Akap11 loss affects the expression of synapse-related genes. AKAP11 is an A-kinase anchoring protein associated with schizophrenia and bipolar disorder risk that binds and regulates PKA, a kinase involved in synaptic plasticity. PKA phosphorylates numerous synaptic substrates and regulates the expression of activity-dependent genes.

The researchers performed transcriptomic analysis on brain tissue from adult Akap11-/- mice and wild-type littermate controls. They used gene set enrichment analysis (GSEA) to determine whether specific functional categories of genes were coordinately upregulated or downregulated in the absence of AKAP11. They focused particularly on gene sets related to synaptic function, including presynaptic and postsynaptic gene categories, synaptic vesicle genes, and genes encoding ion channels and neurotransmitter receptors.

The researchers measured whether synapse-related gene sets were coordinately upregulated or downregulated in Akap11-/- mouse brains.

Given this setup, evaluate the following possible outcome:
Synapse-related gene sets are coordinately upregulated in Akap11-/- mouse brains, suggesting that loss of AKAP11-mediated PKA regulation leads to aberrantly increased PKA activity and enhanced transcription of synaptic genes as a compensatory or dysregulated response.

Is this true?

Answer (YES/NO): NO